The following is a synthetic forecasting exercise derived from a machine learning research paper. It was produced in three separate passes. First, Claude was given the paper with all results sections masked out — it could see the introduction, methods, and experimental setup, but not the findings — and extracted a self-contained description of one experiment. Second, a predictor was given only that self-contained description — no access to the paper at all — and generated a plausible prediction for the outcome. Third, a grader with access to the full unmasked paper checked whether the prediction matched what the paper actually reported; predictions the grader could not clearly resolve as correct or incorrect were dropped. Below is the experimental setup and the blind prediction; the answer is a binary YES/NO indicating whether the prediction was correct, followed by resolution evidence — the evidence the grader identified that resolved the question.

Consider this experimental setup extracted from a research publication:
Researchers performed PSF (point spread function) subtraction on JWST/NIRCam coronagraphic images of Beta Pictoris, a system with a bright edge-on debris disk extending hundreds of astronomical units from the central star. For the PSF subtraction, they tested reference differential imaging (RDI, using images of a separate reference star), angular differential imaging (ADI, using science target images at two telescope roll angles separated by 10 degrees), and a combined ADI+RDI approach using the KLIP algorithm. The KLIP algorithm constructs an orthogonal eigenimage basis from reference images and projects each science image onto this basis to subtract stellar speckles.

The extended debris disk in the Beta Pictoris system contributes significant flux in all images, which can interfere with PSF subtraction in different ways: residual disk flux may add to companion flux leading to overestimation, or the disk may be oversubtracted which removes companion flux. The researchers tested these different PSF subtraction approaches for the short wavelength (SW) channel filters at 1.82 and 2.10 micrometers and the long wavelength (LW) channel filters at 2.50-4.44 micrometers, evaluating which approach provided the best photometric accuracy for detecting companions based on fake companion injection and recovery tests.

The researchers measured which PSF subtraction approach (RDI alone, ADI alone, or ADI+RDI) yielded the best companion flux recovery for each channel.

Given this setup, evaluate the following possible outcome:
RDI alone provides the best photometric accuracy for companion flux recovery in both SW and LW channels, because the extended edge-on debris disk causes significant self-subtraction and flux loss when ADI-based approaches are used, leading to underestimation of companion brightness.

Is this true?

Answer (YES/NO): NO